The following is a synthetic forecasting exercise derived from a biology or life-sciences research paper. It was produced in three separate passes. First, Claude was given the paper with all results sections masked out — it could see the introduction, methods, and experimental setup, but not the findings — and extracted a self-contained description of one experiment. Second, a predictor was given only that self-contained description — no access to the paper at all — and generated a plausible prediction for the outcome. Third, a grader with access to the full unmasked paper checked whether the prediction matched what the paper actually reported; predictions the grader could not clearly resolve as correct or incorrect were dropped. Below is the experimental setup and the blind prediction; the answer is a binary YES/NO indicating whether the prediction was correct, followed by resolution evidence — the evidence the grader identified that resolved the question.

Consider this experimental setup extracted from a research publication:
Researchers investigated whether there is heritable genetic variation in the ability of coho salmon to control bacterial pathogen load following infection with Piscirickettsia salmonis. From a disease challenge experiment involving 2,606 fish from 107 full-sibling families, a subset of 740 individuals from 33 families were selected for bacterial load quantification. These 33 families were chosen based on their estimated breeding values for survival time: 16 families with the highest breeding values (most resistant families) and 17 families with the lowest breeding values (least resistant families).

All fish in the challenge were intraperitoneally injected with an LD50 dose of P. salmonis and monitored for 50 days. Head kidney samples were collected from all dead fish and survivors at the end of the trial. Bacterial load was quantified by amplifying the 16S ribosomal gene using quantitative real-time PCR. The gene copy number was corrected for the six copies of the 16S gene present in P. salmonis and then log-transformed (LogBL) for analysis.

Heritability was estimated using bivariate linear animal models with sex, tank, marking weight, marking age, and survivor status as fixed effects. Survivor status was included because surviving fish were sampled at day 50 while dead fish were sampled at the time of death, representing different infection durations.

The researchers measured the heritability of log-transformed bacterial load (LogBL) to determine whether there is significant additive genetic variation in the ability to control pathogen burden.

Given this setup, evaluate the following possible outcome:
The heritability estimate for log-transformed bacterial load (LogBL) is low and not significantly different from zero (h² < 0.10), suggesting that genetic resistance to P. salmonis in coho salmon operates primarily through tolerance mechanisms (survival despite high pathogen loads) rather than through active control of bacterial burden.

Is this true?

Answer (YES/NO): NO